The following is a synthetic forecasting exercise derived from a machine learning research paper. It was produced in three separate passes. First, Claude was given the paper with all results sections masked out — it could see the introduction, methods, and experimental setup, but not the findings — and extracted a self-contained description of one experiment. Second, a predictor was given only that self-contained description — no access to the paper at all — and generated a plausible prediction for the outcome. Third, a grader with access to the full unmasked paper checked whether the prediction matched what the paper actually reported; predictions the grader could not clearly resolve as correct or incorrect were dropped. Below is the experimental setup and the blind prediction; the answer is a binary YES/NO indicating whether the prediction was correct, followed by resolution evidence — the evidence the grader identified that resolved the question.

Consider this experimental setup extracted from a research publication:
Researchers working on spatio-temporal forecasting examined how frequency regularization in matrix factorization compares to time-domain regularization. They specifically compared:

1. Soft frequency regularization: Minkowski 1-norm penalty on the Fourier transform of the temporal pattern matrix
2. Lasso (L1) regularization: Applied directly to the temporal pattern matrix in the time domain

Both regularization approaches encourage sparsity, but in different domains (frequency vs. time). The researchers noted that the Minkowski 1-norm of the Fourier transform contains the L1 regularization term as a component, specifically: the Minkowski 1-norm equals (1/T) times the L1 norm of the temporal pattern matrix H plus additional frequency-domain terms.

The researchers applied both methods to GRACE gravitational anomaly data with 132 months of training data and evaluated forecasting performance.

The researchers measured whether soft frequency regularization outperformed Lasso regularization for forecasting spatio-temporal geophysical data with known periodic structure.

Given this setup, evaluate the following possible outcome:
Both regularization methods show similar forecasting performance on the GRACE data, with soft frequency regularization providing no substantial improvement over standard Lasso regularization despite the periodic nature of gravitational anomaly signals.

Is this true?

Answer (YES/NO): YES